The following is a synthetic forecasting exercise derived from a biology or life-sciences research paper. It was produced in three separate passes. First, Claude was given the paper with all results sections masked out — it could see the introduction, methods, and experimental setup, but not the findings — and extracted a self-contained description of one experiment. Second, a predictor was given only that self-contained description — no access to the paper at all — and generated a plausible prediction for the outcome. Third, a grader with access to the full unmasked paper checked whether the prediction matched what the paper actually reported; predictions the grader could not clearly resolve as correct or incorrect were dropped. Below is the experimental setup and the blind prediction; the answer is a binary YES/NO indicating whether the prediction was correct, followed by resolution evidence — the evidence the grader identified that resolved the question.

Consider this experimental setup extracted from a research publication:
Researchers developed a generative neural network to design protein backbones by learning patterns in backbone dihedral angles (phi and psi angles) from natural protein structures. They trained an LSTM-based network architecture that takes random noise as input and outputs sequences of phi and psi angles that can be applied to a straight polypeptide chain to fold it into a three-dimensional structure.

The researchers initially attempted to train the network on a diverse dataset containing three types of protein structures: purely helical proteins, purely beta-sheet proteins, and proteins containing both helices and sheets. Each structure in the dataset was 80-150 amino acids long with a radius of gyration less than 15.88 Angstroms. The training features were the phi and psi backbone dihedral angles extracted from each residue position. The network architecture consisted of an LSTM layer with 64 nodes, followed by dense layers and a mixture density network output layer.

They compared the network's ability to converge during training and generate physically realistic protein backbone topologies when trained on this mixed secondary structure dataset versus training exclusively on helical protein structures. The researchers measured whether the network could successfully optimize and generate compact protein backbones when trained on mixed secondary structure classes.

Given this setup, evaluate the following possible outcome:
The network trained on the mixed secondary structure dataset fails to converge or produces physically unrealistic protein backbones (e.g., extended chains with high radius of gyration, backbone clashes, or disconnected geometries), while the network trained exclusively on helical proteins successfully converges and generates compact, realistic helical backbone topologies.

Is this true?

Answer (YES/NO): YES